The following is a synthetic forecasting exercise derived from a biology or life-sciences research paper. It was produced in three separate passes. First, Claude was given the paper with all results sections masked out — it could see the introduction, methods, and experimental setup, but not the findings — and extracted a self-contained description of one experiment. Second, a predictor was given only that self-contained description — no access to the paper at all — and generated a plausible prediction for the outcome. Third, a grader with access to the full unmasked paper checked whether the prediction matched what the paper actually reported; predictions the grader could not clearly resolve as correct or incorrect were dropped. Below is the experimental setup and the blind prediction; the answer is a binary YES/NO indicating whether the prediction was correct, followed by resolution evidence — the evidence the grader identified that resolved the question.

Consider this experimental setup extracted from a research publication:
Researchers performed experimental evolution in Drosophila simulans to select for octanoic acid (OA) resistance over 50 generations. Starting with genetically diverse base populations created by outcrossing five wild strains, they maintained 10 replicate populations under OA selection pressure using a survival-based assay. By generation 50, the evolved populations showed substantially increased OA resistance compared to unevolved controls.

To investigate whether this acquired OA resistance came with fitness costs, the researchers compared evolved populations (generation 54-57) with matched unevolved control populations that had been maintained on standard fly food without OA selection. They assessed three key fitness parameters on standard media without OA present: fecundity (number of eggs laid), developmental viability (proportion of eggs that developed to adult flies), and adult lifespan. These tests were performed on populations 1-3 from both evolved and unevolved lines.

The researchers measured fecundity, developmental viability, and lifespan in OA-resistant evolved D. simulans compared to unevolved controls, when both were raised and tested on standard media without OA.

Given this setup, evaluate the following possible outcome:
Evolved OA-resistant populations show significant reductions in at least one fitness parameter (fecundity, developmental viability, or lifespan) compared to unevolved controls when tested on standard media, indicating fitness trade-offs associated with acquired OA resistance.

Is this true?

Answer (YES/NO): NO